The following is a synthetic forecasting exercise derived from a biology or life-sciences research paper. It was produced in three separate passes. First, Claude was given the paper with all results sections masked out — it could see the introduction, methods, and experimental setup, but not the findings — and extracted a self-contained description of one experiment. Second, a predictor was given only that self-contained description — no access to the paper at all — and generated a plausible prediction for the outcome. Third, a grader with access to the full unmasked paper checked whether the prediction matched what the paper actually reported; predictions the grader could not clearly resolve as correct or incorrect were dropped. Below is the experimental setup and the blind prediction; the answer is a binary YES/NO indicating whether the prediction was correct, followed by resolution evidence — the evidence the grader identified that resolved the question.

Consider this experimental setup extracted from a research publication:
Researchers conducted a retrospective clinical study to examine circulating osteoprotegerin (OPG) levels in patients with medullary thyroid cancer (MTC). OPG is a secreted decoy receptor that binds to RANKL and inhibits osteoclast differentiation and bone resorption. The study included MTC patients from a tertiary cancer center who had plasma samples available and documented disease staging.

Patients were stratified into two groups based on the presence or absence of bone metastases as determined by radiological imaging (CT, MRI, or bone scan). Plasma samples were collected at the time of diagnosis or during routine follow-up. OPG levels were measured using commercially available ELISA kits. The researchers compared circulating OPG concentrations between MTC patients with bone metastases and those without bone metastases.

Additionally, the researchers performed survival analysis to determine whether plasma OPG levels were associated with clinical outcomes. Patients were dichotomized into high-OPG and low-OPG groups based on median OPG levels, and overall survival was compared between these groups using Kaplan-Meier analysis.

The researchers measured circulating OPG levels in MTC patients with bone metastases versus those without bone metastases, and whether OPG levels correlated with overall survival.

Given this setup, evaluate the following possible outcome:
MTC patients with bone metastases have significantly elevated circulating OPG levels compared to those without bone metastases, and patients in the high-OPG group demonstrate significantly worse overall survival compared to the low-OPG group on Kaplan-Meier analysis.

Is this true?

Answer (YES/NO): YES